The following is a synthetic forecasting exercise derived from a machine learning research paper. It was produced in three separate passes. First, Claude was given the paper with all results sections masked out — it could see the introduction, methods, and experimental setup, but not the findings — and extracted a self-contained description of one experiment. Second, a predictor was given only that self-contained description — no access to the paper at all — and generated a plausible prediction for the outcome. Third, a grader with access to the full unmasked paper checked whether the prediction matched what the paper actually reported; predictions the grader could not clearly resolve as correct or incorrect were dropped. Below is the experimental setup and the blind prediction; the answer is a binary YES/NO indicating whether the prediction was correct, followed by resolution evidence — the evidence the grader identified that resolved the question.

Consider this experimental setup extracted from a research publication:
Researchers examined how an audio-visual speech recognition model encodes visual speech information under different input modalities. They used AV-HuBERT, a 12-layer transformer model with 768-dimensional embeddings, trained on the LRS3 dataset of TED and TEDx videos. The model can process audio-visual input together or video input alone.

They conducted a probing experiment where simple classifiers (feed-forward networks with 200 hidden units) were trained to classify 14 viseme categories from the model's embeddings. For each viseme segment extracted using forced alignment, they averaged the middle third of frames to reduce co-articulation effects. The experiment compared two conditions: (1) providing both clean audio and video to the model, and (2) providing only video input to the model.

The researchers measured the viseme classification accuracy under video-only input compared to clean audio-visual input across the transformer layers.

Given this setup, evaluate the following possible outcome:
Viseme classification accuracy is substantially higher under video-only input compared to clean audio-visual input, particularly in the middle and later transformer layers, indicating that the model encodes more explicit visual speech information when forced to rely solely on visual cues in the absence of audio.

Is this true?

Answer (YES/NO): NO